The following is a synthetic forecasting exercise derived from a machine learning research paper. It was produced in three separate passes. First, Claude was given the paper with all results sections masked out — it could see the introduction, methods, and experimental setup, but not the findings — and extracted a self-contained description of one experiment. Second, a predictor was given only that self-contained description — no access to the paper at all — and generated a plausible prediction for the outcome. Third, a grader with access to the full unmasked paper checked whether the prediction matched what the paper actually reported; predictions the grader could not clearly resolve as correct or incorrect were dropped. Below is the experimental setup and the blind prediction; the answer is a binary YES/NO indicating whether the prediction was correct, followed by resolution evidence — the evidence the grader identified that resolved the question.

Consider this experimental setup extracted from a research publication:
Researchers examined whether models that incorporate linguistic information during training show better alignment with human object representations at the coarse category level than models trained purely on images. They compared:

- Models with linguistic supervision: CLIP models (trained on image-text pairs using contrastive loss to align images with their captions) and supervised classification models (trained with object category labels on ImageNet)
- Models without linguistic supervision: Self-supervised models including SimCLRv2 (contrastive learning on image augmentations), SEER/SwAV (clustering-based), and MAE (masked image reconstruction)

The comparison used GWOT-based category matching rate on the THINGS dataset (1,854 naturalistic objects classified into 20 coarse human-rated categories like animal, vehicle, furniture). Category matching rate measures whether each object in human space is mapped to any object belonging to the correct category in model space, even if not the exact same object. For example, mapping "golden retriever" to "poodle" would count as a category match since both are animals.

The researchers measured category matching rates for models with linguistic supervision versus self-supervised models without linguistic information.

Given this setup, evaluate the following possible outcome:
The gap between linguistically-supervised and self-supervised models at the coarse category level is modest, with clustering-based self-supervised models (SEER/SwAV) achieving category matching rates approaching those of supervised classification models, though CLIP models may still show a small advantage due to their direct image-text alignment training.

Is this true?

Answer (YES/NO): NO